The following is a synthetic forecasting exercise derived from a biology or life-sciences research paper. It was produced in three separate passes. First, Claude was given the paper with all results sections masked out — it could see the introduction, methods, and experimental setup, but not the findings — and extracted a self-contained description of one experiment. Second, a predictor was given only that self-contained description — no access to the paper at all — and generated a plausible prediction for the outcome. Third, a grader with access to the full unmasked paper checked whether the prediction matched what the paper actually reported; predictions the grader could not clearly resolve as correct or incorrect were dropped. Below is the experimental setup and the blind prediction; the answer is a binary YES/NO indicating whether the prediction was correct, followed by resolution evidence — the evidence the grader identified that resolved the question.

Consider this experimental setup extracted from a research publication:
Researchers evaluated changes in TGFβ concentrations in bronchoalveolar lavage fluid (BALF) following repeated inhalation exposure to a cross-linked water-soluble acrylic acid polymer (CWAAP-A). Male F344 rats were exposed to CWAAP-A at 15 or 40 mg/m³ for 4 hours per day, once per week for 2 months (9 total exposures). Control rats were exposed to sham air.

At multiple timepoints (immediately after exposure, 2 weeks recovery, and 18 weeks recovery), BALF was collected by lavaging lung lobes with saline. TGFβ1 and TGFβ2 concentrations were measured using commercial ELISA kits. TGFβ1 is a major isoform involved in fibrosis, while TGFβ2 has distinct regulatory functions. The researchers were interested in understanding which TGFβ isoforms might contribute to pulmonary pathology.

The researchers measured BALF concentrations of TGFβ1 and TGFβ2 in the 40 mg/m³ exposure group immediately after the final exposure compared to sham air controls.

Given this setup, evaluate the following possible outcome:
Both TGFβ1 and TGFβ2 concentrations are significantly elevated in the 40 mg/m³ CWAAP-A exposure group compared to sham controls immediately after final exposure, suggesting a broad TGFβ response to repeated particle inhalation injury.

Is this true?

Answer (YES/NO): YES